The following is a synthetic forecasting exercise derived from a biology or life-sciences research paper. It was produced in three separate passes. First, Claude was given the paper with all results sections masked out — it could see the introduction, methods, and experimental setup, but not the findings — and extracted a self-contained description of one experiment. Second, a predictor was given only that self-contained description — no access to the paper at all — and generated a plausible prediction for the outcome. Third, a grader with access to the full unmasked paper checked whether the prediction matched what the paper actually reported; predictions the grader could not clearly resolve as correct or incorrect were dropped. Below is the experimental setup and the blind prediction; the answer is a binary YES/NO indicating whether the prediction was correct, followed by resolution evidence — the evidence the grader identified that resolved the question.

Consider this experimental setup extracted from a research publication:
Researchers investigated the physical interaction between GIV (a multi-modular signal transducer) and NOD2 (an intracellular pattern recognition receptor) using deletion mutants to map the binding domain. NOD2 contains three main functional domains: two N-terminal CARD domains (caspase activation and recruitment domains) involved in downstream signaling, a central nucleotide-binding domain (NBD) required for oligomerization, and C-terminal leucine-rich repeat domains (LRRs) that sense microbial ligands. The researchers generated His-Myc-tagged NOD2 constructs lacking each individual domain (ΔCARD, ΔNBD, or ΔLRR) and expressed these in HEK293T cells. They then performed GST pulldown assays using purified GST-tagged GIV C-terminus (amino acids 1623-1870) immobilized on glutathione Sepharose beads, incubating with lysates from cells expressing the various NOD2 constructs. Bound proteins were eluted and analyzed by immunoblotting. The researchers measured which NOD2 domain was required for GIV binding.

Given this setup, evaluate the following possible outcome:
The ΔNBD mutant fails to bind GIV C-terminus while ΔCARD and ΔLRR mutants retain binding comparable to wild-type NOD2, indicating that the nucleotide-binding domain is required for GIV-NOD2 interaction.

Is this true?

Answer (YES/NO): NO